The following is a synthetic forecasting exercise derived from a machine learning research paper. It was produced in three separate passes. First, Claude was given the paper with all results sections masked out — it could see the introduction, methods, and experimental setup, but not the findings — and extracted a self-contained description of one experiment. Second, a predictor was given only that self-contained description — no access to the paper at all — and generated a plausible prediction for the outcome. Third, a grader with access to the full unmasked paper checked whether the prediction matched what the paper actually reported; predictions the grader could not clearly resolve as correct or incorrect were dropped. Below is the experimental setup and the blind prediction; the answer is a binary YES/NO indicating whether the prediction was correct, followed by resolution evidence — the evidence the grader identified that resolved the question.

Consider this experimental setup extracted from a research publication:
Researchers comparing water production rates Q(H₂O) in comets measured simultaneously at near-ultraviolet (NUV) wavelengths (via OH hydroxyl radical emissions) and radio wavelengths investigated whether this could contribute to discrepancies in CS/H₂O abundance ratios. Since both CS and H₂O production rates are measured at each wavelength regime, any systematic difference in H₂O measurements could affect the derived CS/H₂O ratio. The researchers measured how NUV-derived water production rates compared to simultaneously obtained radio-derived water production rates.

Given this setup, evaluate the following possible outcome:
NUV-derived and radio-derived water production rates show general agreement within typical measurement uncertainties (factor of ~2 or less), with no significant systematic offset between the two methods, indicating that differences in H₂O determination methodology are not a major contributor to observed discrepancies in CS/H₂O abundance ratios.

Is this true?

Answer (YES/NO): NO